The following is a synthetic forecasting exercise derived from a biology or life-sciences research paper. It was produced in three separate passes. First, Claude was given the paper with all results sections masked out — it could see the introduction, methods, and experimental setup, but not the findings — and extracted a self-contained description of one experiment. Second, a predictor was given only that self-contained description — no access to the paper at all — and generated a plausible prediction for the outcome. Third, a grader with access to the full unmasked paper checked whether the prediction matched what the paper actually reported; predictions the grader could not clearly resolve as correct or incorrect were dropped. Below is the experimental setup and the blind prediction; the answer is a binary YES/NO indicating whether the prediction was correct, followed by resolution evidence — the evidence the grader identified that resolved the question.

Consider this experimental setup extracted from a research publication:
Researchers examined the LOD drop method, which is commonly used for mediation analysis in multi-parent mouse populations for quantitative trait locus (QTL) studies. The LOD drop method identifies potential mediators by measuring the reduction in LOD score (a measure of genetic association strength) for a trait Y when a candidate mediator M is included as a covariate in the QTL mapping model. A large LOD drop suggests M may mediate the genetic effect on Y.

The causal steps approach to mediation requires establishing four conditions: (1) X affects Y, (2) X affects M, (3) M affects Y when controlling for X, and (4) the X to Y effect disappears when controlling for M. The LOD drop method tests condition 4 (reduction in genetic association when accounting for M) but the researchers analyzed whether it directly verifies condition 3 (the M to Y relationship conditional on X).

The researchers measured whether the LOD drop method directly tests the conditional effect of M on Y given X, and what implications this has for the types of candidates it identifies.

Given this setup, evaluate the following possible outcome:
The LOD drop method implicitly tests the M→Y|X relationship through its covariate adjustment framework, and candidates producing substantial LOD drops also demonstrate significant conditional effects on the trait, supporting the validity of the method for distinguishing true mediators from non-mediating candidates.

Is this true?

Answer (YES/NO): NO